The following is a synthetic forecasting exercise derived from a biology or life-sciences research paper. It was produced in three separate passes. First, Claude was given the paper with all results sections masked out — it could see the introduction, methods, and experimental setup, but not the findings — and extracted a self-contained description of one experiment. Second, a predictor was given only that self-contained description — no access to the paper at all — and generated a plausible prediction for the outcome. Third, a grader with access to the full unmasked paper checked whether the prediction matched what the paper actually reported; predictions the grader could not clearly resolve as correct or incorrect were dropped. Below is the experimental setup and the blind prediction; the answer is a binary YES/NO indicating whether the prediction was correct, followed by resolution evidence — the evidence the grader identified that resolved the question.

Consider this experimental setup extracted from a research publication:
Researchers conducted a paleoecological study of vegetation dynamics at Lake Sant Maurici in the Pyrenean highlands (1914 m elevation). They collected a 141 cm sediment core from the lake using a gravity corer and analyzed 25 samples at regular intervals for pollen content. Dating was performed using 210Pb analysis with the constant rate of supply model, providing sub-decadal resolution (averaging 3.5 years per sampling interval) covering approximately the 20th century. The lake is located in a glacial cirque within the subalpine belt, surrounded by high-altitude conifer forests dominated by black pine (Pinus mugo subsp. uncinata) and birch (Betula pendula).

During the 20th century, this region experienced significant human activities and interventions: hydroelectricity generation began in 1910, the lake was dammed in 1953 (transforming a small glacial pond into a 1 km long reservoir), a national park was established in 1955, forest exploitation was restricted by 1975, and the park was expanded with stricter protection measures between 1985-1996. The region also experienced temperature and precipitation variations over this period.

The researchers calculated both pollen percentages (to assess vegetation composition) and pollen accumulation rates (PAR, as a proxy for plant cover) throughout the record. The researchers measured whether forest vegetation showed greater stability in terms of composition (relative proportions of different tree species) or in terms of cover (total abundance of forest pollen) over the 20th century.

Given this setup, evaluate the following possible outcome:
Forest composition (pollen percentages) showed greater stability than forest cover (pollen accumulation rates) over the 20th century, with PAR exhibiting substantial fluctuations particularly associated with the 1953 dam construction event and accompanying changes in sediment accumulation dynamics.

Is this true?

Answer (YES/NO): NO